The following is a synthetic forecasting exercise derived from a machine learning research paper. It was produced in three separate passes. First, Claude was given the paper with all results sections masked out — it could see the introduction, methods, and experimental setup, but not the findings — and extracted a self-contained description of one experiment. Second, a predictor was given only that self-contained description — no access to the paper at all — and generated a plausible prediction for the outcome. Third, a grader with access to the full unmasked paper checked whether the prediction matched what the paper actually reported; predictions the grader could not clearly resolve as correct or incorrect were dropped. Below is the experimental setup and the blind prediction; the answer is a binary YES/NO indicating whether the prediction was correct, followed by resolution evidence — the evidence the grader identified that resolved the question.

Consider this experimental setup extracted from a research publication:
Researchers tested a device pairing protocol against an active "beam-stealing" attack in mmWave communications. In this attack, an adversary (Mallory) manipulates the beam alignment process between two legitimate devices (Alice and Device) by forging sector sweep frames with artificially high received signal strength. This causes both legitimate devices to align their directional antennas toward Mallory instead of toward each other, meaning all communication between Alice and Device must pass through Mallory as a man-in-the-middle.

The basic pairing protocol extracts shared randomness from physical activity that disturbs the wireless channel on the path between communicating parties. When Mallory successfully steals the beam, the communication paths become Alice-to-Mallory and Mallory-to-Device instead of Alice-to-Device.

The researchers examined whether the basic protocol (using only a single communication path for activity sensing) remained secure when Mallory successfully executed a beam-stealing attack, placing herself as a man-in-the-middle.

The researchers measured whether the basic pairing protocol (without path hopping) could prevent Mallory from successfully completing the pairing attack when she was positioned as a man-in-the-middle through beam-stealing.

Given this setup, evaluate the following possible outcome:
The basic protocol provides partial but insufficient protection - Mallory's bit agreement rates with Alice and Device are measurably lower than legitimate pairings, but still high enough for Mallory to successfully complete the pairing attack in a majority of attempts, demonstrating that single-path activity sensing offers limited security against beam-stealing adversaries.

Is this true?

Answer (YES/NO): NO